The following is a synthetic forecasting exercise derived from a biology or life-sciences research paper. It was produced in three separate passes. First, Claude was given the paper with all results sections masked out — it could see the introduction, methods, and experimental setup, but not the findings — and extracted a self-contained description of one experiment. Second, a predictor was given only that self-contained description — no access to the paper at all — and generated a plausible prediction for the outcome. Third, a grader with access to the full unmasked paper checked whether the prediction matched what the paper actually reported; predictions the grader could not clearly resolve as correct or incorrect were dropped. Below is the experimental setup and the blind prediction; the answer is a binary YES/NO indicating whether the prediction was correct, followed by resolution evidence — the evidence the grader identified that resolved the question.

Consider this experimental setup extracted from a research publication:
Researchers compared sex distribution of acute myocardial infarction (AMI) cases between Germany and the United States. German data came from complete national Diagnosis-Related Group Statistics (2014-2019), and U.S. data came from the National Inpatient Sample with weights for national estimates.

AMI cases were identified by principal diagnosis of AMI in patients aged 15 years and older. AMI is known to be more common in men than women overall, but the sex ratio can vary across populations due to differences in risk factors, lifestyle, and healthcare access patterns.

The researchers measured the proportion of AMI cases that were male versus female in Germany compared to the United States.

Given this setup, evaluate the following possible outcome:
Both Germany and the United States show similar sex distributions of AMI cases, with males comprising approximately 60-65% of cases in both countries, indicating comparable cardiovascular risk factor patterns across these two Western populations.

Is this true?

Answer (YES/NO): NO